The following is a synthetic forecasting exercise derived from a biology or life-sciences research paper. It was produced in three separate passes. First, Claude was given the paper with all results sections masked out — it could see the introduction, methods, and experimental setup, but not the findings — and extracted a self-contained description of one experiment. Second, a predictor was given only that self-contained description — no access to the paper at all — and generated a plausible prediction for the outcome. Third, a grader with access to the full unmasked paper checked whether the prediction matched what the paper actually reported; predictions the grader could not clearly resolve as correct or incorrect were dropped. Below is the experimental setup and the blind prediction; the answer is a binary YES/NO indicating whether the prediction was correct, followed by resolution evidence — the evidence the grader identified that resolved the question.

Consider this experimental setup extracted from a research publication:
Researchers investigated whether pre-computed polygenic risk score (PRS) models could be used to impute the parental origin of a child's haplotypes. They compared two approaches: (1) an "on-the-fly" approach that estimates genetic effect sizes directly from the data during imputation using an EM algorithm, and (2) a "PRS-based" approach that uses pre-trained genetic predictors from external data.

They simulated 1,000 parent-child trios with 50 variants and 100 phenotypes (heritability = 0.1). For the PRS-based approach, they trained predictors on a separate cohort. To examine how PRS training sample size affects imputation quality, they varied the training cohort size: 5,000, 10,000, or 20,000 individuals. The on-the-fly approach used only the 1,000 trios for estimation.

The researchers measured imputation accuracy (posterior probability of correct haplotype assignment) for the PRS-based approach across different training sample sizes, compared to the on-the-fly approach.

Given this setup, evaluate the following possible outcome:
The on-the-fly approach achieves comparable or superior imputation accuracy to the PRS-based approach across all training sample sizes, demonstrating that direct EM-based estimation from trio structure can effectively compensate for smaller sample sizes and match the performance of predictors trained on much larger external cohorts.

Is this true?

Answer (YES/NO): NO